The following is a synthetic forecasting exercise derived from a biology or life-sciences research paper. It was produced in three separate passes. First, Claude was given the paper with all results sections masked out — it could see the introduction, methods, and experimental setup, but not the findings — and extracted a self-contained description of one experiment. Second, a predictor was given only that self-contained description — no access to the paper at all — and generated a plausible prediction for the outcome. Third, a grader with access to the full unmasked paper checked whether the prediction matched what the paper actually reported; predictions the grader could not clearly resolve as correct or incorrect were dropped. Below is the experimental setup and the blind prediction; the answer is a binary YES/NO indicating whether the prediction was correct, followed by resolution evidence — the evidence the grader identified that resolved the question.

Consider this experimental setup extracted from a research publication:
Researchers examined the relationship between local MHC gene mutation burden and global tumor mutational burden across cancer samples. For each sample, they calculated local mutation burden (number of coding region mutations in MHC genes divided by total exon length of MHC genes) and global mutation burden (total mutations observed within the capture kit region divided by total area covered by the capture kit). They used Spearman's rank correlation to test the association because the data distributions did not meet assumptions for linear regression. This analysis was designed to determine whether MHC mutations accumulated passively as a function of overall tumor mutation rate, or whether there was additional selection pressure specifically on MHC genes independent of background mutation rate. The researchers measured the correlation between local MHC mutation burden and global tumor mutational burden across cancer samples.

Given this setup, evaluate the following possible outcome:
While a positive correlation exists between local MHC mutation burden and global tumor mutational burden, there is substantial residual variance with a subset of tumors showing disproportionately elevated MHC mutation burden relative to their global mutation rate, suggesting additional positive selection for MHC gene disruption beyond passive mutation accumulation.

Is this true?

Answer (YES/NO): YES